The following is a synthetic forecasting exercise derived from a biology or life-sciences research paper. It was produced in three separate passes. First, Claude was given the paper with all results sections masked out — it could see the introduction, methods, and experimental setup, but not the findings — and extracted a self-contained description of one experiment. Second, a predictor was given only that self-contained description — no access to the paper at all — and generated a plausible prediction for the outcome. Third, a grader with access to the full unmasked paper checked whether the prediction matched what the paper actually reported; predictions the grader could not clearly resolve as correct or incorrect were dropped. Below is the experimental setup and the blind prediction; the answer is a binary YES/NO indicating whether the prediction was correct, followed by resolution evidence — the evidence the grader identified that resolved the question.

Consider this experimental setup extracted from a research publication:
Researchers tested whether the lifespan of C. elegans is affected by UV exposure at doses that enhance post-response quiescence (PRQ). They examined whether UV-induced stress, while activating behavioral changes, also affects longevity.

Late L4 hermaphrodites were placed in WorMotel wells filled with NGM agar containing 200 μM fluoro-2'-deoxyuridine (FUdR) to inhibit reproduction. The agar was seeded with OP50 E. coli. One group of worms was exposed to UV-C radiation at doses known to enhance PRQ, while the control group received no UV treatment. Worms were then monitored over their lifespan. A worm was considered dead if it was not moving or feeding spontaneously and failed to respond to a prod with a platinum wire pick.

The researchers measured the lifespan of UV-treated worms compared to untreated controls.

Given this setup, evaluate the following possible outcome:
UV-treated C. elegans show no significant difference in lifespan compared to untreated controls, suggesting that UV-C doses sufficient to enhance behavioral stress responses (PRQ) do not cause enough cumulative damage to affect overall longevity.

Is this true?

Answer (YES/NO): NO